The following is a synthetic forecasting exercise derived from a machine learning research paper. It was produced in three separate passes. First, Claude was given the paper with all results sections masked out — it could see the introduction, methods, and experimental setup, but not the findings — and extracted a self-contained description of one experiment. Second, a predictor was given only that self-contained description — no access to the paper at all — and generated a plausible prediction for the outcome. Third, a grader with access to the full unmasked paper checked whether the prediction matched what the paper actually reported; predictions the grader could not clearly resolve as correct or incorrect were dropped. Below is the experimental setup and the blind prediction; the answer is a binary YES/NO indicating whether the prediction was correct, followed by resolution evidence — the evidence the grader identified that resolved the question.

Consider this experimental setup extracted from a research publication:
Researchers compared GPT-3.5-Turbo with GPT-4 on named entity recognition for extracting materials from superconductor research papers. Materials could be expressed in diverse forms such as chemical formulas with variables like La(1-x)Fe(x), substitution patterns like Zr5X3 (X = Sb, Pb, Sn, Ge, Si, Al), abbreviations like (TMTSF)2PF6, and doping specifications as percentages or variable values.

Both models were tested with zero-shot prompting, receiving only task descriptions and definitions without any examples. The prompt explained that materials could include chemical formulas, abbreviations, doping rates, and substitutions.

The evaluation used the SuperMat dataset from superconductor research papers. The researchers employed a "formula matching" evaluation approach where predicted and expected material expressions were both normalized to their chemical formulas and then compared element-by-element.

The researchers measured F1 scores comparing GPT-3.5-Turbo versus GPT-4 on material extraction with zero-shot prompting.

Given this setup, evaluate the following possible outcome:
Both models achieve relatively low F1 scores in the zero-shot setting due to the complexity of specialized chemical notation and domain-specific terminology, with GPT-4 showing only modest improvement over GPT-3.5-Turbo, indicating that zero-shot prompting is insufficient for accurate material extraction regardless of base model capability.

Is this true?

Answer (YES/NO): YES